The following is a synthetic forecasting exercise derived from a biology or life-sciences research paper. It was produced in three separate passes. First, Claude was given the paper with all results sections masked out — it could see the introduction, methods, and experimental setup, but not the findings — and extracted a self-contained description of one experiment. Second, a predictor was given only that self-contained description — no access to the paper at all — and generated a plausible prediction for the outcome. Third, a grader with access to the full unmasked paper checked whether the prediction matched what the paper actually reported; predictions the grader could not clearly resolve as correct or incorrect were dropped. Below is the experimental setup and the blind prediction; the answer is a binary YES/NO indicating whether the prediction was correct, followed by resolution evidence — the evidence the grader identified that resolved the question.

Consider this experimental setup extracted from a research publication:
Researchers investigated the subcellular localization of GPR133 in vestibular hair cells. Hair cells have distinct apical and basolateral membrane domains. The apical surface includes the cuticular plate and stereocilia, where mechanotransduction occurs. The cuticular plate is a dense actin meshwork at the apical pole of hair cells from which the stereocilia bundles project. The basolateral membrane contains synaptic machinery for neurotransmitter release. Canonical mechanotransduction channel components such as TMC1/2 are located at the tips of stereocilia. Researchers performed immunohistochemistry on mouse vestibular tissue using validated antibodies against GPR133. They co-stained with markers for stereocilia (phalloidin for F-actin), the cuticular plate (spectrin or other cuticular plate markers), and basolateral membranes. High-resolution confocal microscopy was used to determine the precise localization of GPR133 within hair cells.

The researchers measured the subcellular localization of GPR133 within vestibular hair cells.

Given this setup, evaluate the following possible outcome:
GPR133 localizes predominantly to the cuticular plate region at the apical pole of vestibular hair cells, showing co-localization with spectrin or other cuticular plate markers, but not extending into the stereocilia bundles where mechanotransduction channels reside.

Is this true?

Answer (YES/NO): YES